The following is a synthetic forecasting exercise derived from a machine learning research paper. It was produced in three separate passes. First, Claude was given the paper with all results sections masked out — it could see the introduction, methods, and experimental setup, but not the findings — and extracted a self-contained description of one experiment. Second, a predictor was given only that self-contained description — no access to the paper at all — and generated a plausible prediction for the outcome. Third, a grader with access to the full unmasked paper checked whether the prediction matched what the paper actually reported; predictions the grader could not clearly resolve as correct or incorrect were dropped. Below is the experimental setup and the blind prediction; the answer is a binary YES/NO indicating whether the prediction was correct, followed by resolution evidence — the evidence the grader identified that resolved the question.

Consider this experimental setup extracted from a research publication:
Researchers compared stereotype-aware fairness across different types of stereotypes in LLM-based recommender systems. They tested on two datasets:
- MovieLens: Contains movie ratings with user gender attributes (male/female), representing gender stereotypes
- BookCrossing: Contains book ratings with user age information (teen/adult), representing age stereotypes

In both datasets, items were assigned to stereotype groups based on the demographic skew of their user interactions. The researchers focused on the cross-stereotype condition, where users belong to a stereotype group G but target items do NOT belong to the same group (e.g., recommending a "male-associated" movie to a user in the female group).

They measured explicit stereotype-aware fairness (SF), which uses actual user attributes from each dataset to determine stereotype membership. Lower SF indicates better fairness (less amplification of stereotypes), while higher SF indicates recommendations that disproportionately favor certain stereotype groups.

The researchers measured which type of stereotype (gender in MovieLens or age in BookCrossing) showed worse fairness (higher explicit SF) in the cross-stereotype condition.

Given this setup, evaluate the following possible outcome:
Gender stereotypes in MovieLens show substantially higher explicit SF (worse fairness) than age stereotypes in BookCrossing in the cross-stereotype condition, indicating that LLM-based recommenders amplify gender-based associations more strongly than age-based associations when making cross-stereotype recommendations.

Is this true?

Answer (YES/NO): NO